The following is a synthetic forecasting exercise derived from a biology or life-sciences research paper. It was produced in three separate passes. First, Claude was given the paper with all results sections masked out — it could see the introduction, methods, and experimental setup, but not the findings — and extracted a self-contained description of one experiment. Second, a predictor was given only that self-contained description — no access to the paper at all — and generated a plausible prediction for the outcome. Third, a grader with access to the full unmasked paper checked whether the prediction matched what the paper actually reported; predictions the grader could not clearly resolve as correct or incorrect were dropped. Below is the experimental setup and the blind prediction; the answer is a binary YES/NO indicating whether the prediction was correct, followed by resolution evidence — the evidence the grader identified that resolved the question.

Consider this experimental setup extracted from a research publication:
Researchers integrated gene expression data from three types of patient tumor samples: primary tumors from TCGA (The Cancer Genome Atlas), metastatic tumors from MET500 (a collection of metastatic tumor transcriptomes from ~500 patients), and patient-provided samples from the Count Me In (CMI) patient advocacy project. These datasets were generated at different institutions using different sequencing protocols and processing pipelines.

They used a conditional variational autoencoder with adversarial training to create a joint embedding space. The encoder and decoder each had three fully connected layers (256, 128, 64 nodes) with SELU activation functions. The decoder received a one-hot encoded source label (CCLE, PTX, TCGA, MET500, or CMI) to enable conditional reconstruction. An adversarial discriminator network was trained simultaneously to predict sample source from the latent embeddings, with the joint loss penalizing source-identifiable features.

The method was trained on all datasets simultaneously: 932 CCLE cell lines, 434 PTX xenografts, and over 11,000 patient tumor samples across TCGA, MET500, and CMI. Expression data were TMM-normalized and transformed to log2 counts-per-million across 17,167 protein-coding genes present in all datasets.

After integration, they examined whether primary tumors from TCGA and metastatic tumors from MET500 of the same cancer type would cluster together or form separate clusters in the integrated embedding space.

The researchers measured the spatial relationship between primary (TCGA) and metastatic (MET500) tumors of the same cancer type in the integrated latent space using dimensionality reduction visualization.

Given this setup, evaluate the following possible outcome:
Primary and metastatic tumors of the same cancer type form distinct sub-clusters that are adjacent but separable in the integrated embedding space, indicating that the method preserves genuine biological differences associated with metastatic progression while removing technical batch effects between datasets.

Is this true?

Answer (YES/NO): NO